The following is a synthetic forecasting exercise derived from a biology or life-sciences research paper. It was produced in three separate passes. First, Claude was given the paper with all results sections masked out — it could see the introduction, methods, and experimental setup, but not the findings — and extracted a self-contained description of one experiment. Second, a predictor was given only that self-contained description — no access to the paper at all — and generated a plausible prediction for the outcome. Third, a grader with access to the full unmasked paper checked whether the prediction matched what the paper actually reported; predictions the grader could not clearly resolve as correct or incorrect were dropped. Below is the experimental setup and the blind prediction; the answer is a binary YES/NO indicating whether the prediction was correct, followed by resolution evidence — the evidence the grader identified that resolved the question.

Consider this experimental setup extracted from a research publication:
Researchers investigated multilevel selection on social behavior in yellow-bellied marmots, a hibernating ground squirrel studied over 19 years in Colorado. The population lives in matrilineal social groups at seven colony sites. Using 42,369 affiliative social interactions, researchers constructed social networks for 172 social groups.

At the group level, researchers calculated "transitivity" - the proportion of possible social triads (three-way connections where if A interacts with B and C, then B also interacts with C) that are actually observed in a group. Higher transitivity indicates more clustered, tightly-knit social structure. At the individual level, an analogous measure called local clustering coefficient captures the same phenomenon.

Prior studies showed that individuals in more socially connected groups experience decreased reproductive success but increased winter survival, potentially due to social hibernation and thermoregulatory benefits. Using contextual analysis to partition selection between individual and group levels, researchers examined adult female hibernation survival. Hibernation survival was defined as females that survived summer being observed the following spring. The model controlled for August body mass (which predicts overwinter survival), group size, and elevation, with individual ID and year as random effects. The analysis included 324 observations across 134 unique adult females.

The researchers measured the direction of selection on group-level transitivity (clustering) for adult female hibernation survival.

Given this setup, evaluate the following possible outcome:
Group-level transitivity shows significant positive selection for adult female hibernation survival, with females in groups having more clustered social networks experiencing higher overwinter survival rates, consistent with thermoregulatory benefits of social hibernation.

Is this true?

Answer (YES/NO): NO